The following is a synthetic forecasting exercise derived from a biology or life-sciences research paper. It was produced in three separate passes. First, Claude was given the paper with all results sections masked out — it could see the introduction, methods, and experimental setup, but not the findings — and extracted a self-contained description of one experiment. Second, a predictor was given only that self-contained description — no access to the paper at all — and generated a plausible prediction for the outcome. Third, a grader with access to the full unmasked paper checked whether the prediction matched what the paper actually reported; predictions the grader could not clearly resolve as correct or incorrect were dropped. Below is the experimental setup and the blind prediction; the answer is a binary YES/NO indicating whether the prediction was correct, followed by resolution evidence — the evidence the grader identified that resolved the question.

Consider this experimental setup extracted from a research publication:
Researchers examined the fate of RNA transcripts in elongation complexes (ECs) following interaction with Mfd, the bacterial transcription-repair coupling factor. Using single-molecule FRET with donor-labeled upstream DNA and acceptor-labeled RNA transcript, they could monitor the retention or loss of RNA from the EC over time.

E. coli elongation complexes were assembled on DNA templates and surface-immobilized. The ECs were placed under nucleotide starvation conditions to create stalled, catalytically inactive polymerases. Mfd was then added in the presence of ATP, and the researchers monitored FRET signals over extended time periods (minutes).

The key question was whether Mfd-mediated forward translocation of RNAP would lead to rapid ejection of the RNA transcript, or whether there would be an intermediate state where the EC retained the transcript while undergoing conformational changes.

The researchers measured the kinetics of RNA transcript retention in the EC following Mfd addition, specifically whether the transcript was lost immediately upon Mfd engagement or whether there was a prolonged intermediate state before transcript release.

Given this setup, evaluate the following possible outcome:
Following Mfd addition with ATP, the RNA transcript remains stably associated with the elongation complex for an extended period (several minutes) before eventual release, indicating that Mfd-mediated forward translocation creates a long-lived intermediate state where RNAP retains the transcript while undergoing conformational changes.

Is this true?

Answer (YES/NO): NO